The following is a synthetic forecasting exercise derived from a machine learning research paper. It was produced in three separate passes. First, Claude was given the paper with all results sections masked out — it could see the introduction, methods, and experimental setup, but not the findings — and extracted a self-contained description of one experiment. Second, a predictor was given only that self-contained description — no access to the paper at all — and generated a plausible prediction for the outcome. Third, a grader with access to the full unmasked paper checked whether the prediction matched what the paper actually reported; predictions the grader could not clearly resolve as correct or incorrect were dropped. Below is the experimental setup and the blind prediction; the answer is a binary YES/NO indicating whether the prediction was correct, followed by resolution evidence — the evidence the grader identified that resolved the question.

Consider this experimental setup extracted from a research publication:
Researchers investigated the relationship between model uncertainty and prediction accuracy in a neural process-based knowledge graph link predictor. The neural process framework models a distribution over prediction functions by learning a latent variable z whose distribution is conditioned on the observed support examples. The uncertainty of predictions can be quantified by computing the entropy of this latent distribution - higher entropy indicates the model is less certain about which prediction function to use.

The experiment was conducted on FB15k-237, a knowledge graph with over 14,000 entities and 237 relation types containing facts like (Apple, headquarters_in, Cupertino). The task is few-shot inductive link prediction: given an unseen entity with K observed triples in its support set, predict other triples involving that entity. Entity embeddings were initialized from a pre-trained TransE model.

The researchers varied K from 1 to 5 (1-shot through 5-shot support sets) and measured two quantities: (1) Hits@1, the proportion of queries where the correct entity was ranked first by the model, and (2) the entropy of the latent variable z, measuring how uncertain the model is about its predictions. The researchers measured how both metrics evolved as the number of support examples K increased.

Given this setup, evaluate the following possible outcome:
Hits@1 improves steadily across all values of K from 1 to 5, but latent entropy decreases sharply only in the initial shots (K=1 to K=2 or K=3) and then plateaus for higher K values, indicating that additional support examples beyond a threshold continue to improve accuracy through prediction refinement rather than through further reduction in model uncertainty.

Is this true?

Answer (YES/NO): NO